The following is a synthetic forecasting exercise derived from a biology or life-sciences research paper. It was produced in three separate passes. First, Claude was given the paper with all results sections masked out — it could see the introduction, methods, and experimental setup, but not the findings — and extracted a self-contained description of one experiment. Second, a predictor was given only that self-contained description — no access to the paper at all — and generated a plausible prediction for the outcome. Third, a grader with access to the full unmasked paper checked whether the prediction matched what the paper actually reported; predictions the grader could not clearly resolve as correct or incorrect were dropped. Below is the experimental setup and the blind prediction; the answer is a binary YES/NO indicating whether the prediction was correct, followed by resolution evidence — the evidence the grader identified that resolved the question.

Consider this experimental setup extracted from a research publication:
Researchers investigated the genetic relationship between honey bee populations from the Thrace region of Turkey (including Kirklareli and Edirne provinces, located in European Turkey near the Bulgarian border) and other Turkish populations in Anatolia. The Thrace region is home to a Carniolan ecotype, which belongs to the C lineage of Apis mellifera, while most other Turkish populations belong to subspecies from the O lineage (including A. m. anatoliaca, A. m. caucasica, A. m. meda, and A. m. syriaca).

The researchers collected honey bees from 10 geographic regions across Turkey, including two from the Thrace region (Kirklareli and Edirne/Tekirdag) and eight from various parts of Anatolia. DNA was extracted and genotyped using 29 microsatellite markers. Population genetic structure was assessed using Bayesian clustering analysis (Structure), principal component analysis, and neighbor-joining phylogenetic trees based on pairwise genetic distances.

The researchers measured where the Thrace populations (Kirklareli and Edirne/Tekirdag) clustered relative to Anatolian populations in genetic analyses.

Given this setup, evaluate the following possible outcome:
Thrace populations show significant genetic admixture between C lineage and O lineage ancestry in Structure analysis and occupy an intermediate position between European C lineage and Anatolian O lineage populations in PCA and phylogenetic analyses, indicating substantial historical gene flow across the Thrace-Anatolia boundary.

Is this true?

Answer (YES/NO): NO